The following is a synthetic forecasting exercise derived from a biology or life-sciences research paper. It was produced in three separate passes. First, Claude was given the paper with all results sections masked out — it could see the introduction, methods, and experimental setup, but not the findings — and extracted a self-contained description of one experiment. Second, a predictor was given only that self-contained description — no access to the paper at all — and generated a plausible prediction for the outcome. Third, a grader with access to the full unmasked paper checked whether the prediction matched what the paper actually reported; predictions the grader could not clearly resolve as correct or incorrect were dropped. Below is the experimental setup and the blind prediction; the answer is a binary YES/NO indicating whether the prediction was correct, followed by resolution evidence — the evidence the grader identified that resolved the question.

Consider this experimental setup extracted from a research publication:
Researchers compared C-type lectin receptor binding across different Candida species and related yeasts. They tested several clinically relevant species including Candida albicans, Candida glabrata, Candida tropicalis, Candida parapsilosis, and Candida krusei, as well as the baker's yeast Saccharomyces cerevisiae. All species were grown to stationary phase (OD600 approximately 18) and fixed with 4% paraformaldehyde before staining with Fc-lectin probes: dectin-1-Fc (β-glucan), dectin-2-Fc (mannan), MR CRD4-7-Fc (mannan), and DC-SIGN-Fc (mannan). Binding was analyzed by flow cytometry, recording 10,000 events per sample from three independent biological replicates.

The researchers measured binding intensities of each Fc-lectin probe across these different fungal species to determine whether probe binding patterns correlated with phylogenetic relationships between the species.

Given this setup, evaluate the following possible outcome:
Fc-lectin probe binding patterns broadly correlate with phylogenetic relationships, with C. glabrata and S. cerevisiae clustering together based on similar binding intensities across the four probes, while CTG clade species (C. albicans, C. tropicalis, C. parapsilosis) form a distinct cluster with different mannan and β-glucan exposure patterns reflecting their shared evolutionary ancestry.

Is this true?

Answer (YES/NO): NO